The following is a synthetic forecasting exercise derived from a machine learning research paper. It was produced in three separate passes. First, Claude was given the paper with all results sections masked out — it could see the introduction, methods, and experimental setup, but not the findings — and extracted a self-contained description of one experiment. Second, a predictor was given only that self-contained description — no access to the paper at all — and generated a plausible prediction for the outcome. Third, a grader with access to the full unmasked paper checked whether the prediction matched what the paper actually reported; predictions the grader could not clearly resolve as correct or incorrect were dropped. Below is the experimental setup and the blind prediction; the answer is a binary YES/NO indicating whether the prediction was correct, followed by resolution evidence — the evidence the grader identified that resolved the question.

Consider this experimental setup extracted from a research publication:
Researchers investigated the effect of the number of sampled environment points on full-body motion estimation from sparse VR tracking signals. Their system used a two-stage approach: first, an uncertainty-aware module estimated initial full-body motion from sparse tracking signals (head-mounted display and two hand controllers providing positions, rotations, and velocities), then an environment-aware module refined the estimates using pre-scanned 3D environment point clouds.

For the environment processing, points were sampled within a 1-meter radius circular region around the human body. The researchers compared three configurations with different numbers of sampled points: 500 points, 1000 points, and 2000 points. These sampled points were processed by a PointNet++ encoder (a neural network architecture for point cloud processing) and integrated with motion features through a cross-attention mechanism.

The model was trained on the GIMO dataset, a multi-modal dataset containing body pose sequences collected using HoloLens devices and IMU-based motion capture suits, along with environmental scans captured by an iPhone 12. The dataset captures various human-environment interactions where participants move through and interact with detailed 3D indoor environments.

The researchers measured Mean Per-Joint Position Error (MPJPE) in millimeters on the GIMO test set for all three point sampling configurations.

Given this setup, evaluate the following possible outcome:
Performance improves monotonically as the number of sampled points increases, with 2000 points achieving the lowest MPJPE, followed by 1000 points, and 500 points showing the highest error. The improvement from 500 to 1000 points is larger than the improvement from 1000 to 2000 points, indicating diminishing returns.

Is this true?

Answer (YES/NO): NO